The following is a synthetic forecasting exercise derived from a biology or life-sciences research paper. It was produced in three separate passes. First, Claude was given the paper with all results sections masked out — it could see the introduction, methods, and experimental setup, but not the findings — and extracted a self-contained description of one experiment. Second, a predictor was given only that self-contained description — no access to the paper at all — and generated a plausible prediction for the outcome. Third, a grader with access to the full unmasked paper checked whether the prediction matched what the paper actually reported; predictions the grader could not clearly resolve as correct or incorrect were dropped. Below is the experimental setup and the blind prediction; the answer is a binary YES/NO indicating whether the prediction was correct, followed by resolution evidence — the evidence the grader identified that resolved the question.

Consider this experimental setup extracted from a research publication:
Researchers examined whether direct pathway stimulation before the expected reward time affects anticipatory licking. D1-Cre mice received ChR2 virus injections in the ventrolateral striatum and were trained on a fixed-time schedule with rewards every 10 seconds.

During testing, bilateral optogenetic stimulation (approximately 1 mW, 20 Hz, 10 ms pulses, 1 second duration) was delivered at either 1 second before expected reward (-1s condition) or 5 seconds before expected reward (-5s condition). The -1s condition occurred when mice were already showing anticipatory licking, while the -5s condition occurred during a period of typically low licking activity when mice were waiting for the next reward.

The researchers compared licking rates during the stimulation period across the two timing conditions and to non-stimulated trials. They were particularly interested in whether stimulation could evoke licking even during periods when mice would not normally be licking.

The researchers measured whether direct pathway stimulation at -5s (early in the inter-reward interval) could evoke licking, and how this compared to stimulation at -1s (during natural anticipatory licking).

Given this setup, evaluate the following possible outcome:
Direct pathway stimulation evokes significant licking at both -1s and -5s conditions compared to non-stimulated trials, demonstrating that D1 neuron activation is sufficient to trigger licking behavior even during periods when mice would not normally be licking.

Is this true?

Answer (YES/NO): YES